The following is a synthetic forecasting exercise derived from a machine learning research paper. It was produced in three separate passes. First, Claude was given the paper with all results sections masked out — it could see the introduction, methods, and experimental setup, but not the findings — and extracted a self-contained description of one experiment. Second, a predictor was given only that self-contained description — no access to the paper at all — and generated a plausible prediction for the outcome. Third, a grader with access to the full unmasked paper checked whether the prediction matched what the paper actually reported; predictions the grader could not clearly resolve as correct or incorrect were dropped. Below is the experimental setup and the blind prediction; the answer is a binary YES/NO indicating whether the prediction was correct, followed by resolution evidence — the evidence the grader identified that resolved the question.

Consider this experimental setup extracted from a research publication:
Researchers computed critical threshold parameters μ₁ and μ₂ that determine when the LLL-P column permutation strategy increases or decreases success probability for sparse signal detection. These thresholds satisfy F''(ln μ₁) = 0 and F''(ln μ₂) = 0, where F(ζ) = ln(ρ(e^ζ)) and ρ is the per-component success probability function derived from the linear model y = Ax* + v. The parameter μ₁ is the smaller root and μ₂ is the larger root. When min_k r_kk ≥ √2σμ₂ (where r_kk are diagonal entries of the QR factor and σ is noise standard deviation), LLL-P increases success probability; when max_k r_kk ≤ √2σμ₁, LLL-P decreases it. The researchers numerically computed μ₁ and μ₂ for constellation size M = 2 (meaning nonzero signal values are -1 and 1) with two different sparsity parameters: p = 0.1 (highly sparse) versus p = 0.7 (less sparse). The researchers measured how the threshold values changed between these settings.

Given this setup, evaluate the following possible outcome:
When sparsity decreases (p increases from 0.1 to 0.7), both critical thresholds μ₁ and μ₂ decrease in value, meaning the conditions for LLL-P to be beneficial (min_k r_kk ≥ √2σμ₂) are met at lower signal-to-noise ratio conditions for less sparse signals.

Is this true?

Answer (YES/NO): YES